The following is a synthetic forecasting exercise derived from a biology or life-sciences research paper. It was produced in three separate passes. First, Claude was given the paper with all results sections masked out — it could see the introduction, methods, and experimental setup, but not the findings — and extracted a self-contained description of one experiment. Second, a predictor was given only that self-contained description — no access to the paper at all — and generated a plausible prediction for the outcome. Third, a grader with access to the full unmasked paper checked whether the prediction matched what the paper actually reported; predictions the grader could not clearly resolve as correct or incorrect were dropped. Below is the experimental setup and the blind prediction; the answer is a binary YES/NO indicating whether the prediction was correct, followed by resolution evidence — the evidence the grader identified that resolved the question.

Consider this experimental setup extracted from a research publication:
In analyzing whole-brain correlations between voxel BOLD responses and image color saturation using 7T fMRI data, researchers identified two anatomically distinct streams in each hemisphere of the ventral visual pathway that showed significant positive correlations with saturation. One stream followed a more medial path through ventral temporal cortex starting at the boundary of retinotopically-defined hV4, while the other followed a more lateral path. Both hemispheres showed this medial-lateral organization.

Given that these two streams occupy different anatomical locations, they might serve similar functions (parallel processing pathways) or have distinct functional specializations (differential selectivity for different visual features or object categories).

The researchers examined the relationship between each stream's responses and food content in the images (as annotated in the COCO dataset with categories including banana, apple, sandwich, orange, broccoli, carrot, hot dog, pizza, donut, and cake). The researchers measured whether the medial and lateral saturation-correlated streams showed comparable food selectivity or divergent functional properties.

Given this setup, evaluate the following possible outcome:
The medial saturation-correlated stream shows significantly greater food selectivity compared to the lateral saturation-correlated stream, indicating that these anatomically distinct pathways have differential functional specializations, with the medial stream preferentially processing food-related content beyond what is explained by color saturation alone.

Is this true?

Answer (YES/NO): NO